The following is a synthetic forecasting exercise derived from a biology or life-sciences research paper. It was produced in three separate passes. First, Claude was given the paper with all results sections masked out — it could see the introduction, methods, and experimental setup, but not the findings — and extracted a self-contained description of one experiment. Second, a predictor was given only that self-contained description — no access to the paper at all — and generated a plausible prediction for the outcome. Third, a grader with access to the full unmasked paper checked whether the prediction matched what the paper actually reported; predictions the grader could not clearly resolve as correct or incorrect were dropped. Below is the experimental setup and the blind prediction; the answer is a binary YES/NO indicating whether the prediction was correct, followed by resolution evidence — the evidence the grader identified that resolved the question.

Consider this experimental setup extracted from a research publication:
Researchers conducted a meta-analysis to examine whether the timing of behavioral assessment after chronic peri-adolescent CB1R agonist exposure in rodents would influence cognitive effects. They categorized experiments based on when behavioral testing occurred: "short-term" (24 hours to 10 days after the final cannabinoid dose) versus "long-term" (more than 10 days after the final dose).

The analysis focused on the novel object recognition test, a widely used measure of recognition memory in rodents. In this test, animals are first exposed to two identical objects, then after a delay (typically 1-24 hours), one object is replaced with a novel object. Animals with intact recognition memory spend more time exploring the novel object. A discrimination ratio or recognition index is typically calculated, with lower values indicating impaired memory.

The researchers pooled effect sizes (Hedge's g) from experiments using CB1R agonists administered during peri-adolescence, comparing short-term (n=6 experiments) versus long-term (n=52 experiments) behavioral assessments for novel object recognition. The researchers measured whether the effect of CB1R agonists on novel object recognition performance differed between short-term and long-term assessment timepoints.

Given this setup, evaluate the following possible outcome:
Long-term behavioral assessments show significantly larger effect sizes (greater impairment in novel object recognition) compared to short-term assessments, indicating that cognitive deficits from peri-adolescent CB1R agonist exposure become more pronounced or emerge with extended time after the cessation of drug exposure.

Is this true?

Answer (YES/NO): NO